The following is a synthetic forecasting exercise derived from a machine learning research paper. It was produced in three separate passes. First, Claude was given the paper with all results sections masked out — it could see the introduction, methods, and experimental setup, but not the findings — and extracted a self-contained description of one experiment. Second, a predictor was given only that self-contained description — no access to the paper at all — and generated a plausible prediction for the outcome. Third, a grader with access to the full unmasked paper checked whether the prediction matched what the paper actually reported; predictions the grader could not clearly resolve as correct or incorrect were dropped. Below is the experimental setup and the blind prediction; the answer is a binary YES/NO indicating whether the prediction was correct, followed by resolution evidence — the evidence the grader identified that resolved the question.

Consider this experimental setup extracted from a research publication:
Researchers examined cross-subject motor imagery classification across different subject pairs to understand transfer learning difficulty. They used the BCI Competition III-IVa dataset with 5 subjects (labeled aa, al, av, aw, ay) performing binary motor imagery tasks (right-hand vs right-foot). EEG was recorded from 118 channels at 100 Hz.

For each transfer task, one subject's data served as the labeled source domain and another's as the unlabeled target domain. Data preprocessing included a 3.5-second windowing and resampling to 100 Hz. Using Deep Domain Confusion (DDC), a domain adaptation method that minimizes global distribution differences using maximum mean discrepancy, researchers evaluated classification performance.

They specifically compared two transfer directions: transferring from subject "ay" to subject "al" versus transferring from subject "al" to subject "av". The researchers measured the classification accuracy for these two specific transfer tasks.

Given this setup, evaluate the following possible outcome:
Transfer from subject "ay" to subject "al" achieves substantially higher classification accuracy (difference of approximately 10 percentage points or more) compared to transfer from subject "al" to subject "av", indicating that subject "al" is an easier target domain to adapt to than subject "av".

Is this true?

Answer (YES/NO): YES